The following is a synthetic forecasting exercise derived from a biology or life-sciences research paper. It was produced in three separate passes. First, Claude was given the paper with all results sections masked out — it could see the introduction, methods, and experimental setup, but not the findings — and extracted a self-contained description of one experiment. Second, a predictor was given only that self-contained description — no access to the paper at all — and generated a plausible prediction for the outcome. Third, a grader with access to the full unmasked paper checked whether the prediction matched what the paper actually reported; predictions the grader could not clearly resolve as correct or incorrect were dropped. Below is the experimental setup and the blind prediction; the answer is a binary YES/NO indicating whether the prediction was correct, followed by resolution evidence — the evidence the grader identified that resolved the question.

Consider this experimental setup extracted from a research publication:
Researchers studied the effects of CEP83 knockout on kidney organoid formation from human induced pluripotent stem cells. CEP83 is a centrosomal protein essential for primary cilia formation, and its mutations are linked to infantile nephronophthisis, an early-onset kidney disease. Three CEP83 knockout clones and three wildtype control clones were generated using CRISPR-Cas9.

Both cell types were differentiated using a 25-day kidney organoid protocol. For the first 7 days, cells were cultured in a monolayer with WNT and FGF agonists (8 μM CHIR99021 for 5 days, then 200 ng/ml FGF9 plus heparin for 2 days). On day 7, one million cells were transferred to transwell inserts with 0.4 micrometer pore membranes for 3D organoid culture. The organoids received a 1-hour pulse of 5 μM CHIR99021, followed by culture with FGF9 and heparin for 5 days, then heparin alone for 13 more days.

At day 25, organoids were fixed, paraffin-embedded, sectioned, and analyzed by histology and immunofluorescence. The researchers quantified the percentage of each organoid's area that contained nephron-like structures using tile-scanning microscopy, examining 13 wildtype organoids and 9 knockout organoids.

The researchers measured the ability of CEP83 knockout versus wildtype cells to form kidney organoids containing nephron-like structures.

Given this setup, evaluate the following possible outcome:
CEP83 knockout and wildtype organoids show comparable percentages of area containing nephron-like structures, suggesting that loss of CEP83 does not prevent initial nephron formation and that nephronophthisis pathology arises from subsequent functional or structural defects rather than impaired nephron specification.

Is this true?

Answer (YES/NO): NO